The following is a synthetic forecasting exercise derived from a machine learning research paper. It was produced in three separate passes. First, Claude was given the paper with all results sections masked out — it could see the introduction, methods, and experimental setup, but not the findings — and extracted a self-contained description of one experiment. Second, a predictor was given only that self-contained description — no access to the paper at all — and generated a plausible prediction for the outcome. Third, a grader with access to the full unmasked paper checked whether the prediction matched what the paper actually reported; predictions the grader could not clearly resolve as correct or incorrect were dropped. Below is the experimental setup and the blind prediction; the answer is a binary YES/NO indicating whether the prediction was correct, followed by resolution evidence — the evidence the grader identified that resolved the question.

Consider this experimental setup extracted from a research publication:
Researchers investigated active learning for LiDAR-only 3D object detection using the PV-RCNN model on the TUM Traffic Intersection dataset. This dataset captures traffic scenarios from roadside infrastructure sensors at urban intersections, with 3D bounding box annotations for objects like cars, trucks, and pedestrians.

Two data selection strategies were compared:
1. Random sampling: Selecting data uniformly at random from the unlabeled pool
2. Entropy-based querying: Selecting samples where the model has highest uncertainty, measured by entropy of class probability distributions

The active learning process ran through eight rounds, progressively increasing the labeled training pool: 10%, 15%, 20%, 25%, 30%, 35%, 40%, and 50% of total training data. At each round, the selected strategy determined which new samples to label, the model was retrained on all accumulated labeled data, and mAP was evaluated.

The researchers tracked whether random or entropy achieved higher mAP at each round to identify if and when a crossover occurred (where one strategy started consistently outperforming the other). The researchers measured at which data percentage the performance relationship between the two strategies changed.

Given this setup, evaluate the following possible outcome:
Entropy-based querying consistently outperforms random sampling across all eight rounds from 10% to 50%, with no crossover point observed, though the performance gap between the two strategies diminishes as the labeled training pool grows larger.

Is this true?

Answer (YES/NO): NO